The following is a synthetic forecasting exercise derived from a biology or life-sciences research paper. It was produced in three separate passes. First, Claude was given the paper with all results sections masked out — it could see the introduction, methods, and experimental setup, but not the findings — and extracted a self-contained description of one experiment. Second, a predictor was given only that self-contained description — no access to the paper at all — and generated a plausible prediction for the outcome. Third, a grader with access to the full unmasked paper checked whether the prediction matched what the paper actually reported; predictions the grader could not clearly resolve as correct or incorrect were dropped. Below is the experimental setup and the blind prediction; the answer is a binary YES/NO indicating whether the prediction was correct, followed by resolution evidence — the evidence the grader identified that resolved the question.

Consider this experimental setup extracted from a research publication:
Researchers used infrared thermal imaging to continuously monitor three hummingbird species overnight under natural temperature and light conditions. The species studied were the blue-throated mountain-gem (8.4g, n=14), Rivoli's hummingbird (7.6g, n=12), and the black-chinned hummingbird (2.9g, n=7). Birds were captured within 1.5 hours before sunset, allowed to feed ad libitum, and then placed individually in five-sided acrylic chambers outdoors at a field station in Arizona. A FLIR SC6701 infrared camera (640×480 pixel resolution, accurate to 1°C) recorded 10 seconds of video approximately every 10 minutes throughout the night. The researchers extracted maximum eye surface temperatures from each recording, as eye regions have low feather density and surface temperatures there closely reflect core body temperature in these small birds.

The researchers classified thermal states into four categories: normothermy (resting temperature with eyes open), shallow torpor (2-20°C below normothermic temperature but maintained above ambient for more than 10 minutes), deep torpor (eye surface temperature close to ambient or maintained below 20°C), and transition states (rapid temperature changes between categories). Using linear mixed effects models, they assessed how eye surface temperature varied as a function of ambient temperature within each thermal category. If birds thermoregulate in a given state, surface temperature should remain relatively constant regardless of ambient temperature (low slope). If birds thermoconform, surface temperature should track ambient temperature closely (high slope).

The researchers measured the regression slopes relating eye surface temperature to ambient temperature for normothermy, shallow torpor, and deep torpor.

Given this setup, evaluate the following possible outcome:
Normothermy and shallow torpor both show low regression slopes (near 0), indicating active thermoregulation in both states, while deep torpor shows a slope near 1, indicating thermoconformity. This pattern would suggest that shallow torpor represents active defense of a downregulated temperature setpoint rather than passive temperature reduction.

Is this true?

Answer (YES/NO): YES